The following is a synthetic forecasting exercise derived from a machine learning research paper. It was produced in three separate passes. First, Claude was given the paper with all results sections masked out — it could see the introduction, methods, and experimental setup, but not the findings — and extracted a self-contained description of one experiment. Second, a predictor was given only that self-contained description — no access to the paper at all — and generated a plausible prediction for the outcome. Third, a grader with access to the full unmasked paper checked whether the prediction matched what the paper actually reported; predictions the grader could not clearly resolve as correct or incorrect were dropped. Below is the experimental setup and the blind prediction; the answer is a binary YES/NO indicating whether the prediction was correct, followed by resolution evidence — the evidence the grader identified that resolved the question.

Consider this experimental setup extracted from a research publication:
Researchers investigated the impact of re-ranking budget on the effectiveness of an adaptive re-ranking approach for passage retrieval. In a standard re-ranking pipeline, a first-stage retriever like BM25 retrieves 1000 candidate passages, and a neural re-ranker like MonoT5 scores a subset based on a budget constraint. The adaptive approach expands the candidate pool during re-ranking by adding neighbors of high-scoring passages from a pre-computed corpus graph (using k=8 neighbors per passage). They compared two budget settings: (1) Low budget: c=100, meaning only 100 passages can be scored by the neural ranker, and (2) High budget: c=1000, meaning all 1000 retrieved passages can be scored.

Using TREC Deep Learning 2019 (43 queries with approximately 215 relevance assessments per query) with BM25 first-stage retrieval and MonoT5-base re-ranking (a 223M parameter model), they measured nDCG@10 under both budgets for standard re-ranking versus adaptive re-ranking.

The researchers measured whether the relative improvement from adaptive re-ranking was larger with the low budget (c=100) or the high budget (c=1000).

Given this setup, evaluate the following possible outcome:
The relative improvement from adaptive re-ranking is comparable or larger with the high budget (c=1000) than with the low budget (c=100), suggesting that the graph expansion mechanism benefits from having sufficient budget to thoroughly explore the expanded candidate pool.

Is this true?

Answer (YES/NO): NO